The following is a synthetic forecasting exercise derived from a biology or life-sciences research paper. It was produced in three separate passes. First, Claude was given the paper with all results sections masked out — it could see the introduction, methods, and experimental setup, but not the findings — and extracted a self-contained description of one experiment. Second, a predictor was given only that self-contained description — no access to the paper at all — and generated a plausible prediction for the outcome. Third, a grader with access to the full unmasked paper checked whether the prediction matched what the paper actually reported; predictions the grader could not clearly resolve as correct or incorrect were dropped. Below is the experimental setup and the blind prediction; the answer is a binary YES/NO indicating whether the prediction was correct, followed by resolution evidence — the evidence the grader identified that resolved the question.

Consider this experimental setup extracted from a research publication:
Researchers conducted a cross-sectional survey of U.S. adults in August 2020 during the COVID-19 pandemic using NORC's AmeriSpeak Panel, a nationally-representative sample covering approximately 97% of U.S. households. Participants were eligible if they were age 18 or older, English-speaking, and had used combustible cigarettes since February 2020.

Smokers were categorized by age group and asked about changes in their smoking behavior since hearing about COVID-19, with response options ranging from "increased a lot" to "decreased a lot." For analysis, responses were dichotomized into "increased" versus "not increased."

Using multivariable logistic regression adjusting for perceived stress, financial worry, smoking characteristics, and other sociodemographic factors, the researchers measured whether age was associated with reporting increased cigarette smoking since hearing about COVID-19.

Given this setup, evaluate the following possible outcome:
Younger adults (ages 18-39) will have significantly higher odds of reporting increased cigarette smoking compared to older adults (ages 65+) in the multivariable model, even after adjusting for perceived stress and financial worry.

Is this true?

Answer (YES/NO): NO